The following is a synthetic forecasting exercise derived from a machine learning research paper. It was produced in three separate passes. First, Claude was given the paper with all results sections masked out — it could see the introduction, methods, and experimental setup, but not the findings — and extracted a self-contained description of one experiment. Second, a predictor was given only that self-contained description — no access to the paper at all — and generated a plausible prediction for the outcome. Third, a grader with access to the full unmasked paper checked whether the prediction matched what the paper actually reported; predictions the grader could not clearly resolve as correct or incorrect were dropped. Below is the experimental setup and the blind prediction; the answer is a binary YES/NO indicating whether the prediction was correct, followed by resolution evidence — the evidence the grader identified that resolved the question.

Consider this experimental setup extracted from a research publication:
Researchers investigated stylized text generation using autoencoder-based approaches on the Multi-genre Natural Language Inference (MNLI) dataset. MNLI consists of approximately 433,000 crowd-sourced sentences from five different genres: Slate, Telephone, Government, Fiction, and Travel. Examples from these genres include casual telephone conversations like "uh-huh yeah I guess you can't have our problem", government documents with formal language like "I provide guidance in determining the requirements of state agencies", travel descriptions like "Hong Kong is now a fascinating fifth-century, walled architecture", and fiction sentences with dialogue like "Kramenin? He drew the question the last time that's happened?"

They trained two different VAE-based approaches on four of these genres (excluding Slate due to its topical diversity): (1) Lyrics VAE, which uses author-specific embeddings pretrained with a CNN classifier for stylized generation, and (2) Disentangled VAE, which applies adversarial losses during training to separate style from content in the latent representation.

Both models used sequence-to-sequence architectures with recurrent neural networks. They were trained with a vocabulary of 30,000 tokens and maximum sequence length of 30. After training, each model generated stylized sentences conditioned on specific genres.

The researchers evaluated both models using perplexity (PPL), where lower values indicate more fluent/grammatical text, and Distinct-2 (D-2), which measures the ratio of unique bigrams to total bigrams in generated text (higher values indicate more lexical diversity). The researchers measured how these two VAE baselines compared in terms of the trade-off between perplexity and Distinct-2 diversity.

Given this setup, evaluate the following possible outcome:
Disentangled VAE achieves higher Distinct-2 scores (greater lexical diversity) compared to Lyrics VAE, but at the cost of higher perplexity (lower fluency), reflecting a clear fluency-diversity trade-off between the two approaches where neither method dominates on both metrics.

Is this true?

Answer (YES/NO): NO